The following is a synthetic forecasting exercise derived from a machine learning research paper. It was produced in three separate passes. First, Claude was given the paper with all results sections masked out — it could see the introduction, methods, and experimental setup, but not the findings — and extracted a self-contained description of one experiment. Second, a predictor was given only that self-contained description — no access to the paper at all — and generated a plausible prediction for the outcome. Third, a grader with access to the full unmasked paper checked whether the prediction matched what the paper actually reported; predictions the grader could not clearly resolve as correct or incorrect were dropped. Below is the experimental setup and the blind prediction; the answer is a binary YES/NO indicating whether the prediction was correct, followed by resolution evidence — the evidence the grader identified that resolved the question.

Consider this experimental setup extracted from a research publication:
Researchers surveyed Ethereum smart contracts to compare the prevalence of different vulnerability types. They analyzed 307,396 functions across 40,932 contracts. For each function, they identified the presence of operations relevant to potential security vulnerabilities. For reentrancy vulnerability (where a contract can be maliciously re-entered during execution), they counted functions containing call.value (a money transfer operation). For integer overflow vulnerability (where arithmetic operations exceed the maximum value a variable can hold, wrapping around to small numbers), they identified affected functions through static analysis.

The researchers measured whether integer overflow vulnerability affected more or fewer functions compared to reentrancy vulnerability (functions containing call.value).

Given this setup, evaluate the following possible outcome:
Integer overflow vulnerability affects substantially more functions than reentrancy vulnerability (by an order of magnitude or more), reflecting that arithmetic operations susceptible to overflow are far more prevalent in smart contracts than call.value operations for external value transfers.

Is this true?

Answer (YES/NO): NO